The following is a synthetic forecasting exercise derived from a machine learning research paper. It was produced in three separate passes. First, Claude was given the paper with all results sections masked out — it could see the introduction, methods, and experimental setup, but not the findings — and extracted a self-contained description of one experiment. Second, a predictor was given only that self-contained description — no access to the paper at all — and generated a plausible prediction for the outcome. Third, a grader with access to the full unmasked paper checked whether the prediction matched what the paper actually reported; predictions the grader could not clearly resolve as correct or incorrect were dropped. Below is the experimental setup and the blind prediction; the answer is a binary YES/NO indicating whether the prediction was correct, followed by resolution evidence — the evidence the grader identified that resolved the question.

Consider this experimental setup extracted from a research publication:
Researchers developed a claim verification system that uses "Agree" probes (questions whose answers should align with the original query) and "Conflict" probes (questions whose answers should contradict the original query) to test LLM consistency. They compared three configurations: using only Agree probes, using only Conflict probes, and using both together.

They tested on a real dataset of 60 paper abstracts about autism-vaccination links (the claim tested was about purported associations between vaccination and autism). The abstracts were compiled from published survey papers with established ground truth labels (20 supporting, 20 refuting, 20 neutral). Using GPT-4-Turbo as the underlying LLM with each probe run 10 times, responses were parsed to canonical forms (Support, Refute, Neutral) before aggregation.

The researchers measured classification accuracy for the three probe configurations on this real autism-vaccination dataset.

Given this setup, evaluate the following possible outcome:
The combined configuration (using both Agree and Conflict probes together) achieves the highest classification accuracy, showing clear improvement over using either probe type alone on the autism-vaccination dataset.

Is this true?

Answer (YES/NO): NO